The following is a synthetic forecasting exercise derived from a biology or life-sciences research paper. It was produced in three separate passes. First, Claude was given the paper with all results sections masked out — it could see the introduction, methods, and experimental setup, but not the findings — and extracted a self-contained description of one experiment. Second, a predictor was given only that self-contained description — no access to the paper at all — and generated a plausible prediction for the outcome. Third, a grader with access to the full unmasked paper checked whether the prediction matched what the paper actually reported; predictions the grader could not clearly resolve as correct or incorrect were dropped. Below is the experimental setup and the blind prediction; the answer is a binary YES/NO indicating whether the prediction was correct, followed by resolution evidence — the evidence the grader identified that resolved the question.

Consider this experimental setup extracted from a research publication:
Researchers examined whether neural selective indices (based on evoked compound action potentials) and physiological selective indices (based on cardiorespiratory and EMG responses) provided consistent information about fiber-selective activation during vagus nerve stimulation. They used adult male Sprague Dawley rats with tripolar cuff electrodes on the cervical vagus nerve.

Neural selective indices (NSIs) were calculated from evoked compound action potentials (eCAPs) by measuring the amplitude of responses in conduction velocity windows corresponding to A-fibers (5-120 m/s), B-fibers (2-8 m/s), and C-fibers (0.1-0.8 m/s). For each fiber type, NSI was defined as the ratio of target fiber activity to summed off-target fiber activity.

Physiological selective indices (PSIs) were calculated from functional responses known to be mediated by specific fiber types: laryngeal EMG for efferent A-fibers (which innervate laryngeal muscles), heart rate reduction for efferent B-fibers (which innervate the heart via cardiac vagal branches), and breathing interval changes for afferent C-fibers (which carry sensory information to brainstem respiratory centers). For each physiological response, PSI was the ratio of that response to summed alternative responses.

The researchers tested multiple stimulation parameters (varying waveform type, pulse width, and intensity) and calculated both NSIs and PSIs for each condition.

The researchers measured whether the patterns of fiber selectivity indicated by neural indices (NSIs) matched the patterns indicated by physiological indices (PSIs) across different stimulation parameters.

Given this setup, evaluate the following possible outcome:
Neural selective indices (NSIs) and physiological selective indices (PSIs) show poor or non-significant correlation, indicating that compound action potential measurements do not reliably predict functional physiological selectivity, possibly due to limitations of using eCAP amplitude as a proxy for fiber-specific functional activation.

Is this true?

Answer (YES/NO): NO